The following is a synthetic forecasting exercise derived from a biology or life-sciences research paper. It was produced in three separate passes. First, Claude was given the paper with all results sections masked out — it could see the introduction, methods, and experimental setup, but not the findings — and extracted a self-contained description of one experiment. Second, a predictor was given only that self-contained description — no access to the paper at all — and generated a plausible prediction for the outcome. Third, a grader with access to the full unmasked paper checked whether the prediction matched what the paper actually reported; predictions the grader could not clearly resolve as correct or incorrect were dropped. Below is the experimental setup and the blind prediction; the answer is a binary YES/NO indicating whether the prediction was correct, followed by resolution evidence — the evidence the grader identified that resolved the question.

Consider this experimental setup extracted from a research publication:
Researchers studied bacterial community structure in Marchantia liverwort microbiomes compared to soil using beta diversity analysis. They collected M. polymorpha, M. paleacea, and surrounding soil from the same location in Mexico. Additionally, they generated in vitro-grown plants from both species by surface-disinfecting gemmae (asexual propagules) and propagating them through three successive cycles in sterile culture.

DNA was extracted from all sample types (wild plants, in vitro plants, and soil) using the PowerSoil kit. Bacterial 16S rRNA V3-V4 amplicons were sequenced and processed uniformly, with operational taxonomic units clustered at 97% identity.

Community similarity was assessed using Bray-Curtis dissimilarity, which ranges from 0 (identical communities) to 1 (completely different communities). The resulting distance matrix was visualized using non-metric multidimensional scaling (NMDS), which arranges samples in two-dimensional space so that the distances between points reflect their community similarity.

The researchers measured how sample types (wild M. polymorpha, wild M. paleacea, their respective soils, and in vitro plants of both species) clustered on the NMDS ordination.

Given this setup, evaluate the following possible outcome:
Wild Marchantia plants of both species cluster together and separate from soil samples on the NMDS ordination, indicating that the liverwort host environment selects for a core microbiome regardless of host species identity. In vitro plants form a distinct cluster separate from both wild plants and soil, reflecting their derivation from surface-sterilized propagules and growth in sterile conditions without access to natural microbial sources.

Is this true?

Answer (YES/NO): NO